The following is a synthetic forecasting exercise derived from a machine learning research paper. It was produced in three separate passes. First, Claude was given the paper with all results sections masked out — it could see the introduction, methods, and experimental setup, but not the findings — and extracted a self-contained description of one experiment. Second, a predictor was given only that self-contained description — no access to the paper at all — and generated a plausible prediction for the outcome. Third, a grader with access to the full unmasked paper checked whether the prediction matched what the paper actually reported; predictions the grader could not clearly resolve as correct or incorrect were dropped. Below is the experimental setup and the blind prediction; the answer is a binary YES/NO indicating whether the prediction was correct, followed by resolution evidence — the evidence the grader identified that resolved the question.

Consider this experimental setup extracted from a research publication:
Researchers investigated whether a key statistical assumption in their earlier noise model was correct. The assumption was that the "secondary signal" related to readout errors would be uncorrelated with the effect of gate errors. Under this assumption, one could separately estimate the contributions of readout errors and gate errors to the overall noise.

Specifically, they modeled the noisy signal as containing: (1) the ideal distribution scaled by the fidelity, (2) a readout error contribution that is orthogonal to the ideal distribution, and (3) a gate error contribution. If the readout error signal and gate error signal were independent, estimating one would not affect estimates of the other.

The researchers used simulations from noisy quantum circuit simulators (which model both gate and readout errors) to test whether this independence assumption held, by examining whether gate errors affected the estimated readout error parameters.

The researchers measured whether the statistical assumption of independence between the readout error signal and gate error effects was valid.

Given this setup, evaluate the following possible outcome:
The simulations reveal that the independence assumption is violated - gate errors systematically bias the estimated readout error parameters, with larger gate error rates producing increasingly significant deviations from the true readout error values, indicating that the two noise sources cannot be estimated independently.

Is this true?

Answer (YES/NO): YES